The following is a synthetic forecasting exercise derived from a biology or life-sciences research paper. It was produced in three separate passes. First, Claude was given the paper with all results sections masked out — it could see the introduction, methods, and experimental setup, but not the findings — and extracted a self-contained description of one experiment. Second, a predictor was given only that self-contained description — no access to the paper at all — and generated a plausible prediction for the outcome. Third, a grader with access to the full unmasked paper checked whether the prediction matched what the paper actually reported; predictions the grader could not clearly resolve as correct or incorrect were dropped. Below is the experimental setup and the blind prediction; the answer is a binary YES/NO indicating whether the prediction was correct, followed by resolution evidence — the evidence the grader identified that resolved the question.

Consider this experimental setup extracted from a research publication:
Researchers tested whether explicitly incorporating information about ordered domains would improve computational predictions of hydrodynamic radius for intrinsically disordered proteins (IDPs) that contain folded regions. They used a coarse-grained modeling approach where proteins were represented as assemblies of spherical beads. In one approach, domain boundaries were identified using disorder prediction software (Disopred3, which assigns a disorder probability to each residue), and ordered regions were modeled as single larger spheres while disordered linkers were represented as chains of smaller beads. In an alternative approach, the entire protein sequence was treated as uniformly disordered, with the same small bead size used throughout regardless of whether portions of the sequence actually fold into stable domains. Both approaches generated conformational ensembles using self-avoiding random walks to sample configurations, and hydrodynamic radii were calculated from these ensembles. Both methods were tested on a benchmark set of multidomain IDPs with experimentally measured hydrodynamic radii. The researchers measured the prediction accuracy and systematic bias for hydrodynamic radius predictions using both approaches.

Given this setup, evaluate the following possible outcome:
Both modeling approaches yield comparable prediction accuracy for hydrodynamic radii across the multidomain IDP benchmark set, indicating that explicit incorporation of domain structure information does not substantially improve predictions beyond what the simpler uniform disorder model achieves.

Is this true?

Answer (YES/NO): NO